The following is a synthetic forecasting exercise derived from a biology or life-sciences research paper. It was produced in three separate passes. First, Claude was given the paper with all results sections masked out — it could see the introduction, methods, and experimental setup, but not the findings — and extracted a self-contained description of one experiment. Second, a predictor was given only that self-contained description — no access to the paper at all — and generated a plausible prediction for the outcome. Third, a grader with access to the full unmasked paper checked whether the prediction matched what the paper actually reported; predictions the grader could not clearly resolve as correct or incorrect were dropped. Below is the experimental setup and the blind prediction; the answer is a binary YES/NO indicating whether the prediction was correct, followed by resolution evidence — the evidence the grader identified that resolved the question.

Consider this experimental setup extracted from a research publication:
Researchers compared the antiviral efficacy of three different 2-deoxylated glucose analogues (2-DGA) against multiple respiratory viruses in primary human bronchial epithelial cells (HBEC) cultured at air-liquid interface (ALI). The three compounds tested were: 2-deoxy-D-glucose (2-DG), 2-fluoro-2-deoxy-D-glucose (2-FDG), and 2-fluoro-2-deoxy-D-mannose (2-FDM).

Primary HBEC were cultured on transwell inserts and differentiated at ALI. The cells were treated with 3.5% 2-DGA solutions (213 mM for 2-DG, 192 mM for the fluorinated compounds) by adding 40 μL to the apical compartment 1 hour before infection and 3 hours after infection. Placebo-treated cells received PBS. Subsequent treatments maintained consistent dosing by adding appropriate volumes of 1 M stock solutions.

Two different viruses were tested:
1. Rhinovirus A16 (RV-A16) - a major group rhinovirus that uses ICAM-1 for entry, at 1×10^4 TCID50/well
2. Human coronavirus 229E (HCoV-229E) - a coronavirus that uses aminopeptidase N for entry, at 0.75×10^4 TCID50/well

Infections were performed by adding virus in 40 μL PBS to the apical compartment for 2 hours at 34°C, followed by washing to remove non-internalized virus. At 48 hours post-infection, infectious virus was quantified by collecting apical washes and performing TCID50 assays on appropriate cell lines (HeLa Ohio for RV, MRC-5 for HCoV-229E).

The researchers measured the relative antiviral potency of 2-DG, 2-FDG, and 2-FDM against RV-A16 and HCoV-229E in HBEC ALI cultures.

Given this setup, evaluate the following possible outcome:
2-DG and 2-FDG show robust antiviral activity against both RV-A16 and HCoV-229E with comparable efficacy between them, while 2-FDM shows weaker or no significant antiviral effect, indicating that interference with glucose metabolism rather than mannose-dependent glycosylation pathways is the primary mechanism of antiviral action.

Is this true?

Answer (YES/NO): NO